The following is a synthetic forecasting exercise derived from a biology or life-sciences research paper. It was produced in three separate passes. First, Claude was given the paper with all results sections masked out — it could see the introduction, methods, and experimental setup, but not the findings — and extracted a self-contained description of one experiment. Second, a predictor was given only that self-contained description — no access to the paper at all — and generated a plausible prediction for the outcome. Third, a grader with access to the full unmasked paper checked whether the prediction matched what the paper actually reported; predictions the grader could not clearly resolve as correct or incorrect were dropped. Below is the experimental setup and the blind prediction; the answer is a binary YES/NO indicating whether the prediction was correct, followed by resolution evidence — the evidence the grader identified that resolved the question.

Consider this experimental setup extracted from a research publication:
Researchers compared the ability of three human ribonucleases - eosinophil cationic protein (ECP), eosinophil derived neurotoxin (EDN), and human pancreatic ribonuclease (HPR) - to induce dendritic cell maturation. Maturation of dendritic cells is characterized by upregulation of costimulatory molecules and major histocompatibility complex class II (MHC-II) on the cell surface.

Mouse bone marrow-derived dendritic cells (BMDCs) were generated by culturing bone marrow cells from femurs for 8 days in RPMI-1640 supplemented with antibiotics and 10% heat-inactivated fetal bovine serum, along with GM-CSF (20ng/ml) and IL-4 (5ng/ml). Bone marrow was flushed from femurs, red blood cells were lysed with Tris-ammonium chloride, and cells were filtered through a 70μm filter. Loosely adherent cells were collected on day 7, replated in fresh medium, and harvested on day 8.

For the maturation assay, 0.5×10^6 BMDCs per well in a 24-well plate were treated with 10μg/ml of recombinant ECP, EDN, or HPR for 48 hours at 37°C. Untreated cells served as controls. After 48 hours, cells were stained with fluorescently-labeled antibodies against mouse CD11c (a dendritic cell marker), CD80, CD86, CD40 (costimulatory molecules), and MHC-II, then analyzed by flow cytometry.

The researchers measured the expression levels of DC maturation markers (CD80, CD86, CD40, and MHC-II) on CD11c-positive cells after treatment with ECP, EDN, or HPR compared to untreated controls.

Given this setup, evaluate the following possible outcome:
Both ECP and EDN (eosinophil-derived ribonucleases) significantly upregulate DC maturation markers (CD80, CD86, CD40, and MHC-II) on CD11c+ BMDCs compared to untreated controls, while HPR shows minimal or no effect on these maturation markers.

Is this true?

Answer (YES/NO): NO